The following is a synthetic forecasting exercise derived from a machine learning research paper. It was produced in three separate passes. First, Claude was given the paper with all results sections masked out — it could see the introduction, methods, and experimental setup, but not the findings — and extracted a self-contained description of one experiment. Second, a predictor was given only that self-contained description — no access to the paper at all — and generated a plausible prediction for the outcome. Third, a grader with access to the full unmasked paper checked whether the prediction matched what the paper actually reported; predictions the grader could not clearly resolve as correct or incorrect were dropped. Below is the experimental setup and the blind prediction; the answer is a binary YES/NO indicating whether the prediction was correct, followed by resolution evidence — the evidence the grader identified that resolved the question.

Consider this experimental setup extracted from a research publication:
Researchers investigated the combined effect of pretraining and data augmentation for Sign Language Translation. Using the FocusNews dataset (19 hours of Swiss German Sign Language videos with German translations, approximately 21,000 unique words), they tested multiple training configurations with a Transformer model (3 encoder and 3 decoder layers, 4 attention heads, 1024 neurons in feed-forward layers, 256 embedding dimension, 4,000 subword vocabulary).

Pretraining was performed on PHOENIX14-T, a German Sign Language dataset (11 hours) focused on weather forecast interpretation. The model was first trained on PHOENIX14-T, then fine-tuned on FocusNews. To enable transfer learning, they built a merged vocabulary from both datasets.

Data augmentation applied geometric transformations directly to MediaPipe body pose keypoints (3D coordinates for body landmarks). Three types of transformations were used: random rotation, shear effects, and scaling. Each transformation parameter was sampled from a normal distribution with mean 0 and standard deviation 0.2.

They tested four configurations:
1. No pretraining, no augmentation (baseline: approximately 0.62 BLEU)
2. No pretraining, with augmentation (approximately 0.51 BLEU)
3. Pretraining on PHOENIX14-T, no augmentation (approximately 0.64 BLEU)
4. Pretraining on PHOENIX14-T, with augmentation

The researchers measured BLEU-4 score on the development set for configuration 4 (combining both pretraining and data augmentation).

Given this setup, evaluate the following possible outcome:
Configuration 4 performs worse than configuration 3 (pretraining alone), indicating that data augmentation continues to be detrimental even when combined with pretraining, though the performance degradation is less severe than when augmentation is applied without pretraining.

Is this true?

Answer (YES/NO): NO